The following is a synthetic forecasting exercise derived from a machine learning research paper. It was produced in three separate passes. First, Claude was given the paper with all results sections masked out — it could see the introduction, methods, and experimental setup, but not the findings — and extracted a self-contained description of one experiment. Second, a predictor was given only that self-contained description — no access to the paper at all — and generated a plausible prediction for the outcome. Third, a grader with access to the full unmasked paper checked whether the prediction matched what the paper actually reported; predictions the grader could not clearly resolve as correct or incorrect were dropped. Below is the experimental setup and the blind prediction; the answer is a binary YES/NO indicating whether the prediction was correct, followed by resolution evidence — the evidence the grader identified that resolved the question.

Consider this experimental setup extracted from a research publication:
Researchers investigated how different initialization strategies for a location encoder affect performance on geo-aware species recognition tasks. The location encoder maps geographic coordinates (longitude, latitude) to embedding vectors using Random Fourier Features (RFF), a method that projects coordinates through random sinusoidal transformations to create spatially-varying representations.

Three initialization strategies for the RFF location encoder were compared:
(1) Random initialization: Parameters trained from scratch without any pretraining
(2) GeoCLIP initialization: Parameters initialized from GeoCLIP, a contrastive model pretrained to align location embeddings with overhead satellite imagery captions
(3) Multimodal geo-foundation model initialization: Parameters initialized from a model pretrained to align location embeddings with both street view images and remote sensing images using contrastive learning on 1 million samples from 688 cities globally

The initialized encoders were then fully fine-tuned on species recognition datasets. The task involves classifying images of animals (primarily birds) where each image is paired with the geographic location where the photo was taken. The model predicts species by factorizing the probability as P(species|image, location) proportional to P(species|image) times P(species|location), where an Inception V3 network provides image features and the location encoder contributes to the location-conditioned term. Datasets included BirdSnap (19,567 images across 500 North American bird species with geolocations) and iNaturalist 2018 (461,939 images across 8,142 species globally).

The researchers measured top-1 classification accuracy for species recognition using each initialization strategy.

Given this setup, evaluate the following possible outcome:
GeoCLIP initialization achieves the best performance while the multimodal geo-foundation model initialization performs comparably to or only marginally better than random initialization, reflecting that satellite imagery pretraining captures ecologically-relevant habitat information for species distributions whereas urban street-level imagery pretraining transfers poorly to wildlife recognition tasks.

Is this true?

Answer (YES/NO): NO